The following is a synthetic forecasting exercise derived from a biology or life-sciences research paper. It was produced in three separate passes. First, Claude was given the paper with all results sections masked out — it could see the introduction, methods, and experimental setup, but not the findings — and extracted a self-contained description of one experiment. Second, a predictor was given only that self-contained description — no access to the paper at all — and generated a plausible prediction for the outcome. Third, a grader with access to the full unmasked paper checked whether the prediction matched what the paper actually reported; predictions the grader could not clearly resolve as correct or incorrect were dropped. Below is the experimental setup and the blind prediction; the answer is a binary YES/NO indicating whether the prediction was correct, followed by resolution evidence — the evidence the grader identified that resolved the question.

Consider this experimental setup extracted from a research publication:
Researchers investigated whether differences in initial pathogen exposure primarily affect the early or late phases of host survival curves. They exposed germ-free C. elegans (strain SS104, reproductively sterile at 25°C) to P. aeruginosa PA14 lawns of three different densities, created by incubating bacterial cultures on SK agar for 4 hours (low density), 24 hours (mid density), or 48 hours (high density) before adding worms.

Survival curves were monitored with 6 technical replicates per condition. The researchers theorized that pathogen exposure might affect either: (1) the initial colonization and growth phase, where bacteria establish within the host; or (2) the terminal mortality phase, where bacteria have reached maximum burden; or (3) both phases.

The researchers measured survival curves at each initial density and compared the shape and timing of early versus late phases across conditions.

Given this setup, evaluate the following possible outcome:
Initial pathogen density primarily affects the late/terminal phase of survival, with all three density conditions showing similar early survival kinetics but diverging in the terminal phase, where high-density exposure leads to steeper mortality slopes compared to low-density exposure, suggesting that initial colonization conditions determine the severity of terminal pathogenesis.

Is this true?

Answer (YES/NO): NO